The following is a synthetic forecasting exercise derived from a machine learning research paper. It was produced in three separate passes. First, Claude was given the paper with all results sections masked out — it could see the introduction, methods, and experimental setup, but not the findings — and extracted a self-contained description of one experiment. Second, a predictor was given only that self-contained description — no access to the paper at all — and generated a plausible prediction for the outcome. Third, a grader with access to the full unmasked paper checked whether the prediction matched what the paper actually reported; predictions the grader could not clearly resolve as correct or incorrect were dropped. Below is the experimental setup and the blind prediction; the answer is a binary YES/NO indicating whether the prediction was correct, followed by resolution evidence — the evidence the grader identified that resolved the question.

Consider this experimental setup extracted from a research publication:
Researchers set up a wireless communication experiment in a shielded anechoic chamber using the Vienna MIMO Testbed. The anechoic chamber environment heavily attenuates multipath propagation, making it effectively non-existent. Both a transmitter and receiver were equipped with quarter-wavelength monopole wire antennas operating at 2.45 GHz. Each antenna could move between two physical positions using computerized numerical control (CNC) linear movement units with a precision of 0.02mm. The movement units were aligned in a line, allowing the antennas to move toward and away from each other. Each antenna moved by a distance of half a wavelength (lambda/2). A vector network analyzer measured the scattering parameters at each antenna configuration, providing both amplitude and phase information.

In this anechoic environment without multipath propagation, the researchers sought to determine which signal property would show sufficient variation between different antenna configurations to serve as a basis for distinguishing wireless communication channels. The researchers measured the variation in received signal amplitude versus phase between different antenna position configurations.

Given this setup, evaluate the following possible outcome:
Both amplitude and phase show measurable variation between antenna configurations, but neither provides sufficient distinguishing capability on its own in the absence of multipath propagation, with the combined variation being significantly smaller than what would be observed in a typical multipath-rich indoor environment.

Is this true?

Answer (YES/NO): NO